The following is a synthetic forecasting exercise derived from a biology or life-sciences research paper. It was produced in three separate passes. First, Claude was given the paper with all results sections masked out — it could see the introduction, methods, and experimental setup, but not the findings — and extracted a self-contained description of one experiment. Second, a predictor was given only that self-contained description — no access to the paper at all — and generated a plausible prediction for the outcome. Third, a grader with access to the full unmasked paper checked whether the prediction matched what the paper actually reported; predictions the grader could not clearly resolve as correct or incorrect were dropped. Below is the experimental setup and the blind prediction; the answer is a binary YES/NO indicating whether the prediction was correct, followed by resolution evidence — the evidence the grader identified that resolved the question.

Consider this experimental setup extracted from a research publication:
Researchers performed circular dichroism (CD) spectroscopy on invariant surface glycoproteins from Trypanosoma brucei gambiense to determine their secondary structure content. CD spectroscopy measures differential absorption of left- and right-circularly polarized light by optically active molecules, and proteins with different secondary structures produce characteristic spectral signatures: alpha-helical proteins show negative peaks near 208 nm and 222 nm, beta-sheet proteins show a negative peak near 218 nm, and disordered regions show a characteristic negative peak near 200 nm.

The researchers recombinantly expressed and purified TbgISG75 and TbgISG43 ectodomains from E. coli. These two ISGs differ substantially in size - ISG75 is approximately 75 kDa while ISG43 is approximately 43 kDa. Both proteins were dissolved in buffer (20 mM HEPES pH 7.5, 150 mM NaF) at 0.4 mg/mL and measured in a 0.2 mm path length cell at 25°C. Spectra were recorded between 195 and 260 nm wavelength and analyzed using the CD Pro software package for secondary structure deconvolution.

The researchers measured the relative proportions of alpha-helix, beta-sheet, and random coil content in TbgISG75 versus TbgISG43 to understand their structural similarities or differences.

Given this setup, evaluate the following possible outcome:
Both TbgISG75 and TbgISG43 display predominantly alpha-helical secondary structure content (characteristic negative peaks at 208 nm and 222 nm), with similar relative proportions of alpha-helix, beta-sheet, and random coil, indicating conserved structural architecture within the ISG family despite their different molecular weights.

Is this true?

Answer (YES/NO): YES